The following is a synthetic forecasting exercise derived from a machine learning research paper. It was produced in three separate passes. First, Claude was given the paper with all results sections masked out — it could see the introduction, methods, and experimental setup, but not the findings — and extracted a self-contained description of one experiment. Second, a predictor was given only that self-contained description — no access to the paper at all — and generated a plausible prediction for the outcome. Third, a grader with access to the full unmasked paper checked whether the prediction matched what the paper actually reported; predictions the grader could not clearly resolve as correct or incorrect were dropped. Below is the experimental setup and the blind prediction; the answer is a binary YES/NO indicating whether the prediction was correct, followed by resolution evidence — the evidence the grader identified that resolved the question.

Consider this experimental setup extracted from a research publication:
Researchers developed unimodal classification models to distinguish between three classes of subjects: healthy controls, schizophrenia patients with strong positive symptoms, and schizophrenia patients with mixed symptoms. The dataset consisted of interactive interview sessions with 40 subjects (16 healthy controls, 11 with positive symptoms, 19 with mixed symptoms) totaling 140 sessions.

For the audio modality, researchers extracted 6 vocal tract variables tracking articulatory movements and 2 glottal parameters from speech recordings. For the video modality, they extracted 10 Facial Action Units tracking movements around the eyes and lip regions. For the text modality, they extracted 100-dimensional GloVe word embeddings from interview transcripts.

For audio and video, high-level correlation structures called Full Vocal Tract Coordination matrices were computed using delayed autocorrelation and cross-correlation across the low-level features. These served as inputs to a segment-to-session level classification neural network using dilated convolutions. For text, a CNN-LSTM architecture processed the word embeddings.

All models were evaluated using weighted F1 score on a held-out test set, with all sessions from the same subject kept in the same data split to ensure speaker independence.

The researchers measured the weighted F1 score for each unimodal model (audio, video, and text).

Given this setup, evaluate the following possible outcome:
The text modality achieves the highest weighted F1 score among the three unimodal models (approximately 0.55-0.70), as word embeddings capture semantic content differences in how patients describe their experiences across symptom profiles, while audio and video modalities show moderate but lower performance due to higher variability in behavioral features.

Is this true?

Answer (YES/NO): NO